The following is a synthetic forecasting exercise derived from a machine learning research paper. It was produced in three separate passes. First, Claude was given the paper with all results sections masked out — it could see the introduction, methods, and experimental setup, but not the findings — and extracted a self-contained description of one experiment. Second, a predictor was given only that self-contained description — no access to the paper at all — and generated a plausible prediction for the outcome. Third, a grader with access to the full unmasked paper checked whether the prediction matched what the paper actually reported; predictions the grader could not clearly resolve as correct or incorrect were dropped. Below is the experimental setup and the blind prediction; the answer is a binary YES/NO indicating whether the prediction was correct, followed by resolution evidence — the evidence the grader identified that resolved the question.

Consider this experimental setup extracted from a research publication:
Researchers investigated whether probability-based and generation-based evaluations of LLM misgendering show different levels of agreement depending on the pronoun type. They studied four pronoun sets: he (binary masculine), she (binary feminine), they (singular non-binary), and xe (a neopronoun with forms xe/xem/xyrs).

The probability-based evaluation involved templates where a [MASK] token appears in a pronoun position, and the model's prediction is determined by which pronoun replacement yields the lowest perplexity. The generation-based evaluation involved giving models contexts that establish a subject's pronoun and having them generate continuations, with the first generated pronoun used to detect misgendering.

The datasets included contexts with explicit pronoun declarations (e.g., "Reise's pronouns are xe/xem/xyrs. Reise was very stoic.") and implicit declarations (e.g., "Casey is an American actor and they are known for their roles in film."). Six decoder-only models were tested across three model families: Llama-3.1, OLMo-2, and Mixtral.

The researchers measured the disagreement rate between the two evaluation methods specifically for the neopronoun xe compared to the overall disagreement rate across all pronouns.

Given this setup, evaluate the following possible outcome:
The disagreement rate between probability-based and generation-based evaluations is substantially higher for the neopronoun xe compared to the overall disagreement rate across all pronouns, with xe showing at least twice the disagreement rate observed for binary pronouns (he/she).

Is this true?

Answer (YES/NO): NO